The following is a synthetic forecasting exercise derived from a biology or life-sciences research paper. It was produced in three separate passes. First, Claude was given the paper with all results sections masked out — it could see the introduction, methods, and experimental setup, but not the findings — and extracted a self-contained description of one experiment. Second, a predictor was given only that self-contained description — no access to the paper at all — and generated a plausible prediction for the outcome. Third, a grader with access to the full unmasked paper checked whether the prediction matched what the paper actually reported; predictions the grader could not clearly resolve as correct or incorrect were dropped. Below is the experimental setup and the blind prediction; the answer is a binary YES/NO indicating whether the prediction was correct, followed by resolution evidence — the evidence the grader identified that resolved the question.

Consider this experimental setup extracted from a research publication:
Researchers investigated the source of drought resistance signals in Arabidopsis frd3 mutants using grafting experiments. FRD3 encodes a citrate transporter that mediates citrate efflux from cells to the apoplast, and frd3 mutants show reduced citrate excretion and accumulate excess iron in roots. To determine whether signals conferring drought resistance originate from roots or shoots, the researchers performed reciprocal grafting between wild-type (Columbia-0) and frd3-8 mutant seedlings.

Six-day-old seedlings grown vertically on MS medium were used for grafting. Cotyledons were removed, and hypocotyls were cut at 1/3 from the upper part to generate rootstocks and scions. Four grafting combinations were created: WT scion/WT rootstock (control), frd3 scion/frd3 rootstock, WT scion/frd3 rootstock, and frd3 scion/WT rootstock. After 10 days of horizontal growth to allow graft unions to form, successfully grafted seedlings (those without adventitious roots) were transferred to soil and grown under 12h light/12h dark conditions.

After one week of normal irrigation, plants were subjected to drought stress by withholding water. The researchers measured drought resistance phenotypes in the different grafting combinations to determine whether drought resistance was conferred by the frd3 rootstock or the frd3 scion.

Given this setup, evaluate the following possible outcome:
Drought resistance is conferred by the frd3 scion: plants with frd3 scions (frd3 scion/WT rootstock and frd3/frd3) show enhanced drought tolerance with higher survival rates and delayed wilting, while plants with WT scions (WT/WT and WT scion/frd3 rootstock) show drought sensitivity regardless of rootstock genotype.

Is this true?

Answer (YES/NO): NO